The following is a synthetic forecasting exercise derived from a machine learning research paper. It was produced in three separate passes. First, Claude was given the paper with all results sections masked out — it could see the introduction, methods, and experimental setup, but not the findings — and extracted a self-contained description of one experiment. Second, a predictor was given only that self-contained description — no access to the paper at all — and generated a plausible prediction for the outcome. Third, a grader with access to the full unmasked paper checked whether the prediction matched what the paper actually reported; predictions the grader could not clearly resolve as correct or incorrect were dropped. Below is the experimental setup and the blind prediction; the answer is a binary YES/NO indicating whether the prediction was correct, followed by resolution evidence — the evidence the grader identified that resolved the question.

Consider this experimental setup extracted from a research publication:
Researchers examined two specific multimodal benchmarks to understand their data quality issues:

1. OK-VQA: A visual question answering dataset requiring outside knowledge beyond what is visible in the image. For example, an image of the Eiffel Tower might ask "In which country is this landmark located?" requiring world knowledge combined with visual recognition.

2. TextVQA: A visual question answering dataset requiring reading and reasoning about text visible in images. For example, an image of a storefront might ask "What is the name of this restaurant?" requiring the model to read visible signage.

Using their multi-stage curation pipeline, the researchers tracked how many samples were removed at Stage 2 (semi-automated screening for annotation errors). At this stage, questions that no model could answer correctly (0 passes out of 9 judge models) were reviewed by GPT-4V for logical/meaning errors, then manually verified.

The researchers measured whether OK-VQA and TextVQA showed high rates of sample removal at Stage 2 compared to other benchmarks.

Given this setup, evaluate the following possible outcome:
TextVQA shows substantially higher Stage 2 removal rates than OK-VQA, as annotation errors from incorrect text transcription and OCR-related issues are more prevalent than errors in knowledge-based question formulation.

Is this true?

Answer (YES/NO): NO